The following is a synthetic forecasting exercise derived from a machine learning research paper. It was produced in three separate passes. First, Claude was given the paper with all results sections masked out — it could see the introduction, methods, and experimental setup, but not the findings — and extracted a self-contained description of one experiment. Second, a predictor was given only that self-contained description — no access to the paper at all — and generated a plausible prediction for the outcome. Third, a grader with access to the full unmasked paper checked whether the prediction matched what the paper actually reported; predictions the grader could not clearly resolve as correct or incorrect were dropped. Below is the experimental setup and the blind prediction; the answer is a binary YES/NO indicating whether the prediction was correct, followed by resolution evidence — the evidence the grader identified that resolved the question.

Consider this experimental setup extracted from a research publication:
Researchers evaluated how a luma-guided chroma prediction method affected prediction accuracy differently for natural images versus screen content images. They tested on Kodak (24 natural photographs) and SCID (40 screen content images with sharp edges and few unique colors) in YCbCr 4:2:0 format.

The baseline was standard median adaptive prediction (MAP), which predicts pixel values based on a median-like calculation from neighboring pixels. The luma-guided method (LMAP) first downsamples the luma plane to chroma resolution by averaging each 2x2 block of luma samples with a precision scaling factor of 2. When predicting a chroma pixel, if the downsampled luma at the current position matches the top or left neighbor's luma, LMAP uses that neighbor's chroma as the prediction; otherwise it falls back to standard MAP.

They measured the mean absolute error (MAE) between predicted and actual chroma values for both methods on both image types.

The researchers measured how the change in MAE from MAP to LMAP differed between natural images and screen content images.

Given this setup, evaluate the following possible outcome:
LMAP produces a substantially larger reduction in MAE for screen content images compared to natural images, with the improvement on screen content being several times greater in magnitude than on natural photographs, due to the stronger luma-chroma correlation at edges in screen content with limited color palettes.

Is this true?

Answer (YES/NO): YES